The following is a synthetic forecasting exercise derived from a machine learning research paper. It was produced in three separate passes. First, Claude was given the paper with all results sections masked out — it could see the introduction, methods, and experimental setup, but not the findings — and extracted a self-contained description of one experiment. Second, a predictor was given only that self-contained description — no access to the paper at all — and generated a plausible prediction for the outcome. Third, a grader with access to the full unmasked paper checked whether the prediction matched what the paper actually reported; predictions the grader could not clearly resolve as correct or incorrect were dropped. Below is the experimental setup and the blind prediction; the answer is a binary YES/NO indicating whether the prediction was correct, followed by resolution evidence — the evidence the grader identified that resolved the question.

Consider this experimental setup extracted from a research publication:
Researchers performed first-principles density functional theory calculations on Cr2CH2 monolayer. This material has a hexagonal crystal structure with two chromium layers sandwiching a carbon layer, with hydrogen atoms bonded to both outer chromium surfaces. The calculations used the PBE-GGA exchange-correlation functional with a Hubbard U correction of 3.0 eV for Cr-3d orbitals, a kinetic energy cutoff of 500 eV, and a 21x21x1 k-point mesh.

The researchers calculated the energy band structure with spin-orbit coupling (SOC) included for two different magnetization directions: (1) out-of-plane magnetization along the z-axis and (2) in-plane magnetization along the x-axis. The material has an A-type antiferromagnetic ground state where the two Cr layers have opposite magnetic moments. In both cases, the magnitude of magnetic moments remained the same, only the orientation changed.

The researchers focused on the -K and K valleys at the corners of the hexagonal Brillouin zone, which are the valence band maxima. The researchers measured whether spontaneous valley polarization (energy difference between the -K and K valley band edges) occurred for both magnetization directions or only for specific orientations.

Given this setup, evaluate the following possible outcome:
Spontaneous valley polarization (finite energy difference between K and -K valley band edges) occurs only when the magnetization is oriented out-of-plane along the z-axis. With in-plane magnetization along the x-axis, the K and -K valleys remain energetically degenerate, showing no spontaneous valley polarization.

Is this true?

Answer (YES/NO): YES